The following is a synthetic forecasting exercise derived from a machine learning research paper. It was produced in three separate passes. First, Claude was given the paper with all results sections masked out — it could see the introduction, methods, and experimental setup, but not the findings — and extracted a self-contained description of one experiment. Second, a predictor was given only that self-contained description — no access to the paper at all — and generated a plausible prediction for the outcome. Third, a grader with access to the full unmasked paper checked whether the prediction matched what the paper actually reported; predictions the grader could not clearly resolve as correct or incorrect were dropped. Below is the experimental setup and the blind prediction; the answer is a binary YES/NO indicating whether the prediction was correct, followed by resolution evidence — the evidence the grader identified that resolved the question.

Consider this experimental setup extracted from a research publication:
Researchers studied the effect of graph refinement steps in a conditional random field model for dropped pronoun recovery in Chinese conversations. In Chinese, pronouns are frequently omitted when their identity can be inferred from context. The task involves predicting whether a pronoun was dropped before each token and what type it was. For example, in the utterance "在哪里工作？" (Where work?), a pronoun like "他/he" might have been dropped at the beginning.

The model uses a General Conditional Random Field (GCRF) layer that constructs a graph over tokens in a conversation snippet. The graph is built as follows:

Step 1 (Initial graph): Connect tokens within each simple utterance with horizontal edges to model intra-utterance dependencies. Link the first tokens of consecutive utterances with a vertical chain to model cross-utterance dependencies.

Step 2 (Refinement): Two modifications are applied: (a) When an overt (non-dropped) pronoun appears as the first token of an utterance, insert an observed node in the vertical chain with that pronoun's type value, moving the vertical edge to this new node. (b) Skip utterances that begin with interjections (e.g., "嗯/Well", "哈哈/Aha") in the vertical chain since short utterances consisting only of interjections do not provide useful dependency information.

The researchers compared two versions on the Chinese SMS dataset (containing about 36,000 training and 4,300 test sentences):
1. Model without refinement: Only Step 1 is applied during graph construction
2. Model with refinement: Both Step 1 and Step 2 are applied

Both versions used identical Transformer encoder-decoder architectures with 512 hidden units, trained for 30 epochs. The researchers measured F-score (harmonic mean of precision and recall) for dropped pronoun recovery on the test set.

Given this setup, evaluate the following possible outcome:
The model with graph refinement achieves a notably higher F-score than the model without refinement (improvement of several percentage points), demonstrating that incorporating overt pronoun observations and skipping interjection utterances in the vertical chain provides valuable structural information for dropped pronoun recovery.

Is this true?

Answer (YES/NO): NO